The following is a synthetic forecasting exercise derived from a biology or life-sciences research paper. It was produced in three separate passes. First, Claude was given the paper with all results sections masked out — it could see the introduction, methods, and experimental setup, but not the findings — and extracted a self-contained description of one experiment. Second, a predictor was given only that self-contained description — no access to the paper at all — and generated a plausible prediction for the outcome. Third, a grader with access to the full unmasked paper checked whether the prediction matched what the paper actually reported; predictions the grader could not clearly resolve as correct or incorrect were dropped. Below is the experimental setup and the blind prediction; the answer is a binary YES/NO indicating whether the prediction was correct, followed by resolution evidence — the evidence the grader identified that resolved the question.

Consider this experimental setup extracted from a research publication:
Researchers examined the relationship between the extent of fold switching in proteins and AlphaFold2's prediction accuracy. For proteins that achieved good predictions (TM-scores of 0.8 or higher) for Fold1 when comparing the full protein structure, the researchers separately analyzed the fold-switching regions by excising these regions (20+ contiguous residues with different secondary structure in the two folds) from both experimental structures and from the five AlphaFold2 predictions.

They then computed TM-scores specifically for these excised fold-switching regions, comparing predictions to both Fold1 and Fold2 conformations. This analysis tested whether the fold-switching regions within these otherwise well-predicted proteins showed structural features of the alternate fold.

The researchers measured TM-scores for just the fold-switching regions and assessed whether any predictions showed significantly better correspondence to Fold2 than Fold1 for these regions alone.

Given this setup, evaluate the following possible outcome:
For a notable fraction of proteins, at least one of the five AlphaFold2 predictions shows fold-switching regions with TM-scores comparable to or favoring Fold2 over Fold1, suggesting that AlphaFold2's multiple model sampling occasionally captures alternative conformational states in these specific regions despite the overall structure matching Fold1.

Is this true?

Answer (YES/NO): NO